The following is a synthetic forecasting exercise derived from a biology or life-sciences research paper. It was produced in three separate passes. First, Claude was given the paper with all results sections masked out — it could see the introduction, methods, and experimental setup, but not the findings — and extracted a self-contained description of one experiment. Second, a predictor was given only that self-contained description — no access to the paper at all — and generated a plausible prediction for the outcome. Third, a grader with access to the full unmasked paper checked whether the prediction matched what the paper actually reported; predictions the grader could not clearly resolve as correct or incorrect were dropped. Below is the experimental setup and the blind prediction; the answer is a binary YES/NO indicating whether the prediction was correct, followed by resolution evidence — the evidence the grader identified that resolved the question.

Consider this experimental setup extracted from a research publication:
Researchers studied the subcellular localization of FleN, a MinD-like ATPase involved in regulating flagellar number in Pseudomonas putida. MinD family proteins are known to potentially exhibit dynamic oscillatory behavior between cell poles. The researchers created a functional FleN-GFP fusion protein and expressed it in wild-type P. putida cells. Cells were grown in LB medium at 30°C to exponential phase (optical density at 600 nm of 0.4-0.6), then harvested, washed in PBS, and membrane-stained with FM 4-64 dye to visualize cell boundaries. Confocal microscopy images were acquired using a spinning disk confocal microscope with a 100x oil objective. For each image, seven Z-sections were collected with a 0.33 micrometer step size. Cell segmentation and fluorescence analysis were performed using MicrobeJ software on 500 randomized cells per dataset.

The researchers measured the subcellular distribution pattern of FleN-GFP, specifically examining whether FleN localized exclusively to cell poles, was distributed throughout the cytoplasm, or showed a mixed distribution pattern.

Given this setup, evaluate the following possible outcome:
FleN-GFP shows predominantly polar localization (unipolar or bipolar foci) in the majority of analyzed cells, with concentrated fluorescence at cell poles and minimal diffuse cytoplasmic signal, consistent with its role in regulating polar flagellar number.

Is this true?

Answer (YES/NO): NO